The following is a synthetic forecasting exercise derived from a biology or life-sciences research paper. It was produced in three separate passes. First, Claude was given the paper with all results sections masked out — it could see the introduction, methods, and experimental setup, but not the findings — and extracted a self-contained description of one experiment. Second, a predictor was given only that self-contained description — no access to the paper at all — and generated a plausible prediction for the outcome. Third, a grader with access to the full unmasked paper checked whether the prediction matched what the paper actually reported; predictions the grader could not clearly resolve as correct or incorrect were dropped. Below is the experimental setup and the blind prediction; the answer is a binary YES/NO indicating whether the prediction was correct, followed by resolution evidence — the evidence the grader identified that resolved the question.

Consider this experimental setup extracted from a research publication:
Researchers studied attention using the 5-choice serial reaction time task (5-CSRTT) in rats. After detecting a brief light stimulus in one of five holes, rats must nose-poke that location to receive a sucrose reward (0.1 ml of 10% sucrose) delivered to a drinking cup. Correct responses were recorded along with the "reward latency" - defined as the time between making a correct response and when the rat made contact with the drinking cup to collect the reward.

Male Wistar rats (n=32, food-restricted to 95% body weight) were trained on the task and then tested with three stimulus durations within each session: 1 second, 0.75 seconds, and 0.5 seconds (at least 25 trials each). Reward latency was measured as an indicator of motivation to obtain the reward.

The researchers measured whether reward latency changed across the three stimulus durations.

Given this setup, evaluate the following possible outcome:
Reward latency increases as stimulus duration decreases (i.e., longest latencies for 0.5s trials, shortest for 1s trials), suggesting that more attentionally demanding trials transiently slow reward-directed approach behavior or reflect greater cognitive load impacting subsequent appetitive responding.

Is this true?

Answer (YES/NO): NO